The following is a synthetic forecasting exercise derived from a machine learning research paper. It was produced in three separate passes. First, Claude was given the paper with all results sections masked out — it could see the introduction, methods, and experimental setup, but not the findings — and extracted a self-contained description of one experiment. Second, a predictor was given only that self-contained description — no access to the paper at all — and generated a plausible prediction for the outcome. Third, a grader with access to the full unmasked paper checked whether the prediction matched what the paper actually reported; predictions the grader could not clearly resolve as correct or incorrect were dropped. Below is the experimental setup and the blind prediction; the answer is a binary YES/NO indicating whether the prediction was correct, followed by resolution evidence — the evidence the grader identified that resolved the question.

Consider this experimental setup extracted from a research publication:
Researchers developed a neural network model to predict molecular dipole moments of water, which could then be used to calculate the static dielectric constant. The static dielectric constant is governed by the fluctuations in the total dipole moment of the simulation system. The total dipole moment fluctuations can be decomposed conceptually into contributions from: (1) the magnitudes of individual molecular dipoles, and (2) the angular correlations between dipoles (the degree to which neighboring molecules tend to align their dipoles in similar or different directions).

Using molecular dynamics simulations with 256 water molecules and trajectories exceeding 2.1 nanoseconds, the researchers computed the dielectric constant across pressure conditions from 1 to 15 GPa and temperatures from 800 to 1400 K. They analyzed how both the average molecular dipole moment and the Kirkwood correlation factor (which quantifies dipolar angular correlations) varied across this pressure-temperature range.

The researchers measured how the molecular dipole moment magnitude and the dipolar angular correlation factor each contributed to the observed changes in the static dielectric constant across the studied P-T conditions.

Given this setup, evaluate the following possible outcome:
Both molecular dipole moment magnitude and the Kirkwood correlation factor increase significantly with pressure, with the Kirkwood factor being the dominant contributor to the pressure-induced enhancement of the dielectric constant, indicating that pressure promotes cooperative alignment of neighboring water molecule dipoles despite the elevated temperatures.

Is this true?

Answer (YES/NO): NO